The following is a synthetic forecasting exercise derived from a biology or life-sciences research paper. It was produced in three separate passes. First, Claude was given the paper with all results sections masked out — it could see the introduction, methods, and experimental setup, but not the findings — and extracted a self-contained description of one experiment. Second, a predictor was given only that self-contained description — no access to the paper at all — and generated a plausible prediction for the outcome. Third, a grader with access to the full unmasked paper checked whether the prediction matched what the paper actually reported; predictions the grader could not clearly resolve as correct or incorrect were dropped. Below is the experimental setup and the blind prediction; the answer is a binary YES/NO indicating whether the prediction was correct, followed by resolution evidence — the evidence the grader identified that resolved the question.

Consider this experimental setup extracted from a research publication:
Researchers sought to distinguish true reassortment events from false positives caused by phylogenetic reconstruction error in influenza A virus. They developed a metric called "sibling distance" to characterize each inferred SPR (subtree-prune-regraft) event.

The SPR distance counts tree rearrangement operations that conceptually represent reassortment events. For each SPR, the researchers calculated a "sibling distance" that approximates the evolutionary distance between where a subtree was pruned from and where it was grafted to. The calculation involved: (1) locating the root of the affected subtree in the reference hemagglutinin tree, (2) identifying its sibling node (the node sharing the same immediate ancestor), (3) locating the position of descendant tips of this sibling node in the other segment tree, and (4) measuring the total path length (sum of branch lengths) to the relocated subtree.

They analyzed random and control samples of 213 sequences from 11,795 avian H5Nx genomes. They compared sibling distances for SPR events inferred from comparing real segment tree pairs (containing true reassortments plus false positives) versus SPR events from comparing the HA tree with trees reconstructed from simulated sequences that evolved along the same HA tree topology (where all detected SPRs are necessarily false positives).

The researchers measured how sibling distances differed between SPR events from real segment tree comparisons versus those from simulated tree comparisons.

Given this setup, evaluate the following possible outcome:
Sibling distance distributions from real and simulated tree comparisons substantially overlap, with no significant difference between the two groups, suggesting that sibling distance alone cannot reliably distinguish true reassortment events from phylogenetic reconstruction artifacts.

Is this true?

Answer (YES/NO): NO